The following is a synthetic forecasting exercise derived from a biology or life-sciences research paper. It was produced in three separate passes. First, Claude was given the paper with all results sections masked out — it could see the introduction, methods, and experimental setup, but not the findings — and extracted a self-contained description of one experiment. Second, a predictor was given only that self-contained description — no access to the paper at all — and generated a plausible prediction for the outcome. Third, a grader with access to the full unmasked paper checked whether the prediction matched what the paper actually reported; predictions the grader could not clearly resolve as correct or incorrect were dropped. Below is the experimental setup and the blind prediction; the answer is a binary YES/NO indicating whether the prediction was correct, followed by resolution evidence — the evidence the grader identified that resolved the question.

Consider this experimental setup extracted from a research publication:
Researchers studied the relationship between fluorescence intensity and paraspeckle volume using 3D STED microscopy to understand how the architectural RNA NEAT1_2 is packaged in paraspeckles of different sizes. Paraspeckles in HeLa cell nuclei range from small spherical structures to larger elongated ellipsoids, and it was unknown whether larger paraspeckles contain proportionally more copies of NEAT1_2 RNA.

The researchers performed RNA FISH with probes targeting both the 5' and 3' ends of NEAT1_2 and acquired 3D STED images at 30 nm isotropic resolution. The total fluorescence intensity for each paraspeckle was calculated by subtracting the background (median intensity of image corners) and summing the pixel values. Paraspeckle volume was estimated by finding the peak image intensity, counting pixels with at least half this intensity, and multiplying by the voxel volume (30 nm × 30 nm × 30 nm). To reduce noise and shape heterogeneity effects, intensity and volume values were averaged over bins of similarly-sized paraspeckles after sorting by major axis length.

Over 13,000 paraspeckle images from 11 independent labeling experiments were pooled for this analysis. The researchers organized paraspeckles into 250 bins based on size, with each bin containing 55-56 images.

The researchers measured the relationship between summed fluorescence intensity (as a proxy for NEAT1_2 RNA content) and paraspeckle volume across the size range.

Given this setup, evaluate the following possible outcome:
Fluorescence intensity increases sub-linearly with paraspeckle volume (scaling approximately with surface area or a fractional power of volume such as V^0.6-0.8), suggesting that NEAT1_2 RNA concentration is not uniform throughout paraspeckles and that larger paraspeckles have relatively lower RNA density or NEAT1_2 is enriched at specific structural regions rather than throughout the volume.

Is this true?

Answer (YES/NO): NO